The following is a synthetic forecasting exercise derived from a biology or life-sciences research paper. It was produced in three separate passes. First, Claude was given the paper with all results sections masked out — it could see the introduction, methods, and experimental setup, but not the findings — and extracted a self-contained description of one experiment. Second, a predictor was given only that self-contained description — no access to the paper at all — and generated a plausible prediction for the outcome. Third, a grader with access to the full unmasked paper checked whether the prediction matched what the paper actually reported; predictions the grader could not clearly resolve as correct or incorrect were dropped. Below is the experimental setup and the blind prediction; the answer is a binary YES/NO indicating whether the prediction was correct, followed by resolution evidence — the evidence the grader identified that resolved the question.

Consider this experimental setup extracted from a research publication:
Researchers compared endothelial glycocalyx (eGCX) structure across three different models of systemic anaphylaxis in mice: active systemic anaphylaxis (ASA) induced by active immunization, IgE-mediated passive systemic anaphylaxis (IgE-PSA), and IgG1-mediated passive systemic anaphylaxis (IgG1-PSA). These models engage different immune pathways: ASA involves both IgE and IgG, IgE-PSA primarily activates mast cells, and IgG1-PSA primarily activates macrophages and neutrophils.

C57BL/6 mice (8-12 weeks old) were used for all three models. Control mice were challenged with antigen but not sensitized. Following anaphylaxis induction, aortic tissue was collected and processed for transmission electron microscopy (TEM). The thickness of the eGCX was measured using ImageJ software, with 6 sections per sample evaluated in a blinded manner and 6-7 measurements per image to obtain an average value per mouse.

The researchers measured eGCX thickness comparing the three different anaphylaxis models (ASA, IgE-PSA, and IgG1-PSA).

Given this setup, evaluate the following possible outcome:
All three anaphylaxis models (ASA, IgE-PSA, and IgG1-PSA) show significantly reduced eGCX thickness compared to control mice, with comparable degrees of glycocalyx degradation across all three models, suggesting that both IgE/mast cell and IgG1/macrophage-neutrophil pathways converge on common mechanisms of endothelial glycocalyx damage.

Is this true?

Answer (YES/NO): NO